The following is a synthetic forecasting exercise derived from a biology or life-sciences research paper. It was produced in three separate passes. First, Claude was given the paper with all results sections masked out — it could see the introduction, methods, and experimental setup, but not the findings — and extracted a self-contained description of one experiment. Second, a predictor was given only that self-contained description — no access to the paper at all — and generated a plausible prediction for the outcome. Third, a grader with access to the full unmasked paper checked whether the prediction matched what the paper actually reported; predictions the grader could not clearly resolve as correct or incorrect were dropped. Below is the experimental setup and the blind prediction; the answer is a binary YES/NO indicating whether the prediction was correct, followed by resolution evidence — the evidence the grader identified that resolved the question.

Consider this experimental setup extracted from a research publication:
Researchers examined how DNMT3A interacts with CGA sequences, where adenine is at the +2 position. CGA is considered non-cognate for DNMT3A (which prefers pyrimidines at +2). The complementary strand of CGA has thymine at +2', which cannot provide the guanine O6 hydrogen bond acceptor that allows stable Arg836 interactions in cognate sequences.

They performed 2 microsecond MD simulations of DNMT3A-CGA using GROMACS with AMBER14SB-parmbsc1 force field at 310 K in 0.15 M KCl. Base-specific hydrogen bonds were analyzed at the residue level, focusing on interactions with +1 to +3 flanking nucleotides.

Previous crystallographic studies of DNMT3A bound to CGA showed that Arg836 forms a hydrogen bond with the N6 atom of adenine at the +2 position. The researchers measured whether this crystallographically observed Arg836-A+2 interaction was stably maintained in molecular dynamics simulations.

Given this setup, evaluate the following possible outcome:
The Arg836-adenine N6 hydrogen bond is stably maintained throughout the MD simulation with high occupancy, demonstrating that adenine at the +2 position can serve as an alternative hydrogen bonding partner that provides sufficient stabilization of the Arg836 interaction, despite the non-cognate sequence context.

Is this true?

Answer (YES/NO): NO